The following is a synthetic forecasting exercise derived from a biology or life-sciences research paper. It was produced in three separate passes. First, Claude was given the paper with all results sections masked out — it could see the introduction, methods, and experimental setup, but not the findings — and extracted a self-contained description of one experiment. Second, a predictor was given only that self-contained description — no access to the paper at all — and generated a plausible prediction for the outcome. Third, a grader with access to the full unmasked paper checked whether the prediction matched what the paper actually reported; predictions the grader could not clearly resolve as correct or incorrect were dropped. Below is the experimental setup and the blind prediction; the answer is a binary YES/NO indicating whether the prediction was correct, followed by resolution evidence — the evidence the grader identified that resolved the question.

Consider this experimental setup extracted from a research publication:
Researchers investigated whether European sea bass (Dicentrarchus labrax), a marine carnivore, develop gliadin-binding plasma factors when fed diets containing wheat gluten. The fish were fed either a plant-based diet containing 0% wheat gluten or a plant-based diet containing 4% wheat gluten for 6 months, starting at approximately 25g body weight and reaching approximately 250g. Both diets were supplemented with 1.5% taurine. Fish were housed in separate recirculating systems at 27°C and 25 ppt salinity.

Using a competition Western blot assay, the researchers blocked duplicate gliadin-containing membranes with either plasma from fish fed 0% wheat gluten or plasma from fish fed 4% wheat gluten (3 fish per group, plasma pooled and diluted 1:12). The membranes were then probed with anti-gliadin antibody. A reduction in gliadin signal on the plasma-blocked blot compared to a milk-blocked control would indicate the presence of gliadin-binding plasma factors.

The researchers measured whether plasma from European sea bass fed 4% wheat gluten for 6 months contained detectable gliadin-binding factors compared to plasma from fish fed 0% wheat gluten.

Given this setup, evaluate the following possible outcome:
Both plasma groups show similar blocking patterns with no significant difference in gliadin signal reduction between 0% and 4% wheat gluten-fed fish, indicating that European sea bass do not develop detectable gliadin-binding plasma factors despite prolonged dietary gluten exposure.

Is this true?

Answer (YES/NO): YES